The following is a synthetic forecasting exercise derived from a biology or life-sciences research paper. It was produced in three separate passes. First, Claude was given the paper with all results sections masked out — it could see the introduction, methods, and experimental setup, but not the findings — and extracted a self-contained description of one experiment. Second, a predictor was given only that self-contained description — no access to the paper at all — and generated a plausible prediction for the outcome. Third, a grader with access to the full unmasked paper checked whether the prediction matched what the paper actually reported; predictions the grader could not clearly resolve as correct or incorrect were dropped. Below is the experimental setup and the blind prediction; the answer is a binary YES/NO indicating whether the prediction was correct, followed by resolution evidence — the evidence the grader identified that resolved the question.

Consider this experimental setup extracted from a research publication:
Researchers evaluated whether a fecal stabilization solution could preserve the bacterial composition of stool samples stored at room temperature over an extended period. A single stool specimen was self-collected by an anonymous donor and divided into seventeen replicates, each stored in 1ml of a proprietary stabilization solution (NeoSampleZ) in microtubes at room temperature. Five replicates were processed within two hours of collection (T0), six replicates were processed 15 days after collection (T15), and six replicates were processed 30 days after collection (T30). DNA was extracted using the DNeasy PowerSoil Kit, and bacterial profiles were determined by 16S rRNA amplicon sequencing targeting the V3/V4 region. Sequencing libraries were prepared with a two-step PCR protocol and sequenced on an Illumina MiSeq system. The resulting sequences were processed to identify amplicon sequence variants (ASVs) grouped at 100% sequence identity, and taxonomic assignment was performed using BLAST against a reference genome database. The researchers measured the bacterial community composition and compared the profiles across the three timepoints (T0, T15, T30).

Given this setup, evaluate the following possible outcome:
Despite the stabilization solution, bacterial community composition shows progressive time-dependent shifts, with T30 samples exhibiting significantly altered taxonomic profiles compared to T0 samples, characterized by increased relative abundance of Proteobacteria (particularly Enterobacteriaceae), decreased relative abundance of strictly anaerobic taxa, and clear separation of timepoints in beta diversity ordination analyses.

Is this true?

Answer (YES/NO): NO